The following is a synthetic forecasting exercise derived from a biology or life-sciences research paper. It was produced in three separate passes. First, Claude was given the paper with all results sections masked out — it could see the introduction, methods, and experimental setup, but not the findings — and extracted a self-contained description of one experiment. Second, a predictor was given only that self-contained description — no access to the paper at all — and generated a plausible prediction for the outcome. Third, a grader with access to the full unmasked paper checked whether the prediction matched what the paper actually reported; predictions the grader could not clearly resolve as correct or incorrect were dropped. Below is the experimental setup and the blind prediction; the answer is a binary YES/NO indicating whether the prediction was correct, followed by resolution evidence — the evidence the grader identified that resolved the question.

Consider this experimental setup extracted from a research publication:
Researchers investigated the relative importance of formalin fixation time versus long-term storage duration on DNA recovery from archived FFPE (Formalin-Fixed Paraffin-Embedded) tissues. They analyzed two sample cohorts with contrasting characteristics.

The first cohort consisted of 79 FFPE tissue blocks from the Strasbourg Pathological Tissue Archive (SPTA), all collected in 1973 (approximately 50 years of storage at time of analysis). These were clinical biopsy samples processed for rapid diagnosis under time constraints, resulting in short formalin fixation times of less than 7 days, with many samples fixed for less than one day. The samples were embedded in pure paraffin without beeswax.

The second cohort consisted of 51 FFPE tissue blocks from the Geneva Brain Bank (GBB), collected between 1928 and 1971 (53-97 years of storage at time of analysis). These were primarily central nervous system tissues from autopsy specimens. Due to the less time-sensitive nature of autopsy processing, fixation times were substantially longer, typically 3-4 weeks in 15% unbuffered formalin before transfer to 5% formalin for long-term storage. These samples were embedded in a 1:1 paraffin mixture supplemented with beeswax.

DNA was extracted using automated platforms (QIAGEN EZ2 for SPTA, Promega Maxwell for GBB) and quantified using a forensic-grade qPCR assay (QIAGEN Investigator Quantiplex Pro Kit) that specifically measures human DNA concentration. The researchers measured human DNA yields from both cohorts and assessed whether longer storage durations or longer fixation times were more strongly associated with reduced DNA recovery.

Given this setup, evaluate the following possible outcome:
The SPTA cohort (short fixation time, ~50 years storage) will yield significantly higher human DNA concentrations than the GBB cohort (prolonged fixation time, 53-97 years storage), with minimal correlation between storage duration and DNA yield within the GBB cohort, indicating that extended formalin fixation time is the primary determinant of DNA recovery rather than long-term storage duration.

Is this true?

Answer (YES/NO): NO